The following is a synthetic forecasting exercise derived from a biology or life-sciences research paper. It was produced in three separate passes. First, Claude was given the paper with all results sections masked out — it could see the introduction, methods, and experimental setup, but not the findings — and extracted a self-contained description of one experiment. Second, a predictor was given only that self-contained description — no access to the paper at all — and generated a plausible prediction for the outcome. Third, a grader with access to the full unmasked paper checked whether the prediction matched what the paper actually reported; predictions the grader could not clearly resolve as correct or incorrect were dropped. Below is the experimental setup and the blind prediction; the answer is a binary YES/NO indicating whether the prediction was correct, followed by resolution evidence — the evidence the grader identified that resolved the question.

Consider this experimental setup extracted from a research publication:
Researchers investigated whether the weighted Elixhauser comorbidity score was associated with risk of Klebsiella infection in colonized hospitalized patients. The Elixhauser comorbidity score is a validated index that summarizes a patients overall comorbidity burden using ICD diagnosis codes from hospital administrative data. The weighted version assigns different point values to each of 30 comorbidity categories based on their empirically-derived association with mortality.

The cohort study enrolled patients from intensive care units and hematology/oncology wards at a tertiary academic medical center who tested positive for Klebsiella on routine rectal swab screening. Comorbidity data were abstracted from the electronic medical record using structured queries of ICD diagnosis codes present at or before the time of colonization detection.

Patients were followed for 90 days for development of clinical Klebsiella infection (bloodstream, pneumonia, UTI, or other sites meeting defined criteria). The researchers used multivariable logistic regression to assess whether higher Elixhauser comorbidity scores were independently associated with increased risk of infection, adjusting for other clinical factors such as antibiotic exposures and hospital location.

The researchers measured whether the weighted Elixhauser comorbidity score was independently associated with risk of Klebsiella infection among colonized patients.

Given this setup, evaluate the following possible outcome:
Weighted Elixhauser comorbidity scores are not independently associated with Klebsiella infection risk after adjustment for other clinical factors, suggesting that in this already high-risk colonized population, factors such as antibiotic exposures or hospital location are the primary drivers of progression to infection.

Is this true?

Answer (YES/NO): NO